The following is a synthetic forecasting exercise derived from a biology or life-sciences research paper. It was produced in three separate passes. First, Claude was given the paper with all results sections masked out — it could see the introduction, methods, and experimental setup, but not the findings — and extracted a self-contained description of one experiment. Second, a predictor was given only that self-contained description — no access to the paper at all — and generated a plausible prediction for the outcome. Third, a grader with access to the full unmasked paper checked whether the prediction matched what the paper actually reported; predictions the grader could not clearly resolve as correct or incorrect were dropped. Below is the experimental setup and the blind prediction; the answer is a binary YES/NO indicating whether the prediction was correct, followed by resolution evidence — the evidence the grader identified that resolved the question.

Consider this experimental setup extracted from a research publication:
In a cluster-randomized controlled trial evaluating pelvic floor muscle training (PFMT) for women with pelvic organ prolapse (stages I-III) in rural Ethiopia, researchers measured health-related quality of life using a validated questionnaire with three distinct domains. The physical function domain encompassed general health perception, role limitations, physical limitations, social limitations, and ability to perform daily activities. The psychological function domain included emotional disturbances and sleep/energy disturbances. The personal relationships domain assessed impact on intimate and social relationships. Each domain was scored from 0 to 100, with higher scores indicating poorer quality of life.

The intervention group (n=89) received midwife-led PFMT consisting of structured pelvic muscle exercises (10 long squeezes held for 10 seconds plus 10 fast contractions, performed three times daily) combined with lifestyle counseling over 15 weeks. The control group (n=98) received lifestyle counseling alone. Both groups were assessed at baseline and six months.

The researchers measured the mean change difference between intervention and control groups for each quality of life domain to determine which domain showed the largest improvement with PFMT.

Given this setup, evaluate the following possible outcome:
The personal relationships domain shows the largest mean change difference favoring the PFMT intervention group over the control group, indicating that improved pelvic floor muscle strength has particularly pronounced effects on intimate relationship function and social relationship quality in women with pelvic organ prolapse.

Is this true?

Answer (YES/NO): NO